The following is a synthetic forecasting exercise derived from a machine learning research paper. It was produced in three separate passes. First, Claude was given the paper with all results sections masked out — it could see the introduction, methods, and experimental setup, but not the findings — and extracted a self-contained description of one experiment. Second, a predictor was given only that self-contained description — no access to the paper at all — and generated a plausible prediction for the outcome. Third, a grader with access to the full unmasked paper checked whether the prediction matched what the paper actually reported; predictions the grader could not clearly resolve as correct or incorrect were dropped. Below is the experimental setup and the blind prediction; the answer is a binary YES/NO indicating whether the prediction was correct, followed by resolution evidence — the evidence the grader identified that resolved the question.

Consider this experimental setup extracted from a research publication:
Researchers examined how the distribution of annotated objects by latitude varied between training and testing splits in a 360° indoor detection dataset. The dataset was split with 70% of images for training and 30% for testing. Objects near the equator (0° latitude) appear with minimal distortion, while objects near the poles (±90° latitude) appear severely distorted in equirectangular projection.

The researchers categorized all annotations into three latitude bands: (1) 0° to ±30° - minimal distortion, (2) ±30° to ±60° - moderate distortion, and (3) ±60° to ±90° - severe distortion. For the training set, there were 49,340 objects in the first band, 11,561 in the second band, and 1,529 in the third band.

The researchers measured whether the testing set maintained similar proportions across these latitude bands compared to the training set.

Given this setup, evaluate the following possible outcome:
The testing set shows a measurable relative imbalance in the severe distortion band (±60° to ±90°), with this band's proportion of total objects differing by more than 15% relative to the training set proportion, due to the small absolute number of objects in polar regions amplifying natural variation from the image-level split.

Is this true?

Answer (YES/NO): NO